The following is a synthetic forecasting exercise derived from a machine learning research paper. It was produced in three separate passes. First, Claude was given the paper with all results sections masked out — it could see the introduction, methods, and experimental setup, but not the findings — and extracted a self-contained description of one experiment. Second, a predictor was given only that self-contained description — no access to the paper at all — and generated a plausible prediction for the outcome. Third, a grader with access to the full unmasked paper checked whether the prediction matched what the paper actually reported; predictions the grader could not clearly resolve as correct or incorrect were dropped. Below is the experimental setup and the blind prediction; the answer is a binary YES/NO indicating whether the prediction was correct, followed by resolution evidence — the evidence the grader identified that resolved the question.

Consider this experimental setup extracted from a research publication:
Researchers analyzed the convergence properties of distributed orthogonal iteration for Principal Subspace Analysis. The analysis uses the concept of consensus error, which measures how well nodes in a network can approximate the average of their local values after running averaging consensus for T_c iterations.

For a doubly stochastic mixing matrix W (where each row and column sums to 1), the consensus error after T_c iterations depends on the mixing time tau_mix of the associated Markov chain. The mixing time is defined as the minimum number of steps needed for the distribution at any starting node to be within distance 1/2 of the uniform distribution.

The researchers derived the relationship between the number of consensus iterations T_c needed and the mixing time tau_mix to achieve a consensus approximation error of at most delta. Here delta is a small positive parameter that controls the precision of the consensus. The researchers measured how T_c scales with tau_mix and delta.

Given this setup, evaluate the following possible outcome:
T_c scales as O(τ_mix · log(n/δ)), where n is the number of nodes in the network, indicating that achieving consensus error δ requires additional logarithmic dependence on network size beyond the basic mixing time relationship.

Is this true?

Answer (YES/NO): NO